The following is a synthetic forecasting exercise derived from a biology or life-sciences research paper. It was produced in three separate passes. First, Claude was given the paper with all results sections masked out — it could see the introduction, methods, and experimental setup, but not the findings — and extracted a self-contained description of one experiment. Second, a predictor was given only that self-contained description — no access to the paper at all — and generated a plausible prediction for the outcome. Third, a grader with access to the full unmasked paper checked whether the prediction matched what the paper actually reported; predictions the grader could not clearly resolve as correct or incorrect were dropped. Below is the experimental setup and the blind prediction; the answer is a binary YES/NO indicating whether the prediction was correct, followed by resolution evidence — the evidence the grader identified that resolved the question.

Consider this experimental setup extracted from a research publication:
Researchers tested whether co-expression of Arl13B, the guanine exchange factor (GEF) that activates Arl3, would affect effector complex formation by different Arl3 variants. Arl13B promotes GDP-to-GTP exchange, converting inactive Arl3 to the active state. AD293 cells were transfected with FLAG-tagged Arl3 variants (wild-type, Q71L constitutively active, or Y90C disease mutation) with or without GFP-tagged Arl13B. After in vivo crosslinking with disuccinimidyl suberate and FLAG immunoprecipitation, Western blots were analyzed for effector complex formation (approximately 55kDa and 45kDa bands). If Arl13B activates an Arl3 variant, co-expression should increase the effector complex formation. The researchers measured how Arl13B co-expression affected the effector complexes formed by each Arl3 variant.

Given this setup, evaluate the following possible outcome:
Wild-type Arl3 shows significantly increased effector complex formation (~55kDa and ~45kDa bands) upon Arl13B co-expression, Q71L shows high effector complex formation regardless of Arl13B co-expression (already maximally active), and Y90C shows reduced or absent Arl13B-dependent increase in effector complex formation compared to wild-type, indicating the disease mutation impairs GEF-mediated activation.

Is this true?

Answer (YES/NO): NO